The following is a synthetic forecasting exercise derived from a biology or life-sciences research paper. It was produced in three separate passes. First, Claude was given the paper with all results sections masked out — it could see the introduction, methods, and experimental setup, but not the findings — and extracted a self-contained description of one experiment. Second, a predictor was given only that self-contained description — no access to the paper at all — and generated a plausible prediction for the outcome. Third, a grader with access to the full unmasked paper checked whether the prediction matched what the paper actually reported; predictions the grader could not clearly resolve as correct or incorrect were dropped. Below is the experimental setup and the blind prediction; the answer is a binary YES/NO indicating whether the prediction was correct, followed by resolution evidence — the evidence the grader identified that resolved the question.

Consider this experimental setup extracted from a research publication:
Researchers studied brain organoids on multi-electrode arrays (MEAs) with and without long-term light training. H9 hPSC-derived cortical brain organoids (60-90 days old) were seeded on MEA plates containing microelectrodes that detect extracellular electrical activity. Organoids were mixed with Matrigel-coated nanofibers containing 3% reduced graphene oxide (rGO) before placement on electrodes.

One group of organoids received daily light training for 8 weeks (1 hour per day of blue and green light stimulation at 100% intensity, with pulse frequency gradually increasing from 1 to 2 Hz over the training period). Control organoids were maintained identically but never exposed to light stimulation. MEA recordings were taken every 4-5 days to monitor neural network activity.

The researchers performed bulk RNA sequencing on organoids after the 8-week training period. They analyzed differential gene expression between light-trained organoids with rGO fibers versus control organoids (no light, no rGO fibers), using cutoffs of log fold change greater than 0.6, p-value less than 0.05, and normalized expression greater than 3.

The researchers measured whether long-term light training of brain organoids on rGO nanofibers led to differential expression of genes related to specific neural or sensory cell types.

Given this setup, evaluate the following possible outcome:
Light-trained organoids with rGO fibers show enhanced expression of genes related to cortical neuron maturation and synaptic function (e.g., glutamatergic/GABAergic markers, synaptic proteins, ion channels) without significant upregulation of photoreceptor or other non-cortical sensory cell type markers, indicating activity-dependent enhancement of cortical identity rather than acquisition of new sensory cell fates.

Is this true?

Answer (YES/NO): NO